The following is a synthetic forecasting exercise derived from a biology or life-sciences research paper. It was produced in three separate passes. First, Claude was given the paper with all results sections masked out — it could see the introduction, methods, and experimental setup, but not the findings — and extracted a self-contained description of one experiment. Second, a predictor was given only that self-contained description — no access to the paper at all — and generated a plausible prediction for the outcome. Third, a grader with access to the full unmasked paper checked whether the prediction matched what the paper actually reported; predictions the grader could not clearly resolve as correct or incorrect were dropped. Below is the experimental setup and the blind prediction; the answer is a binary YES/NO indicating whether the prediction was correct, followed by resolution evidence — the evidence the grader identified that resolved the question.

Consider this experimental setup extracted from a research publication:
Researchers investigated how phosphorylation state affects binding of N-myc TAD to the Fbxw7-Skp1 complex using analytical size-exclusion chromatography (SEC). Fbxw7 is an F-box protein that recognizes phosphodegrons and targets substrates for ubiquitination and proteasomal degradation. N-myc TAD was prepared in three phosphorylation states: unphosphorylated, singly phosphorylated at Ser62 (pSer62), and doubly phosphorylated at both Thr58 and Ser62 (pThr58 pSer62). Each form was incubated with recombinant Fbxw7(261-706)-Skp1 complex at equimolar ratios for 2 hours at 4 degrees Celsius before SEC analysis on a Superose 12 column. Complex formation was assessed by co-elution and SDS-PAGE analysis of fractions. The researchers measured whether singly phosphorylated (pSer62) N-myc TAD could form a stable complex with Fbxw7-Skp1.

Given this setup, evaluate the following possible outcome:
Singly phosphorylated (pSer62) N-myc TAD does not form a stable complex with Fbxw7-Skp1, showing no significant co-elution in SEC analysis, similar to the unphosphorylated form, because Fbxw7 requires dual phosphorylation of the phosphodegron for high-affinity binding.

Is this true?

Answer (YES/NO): YES